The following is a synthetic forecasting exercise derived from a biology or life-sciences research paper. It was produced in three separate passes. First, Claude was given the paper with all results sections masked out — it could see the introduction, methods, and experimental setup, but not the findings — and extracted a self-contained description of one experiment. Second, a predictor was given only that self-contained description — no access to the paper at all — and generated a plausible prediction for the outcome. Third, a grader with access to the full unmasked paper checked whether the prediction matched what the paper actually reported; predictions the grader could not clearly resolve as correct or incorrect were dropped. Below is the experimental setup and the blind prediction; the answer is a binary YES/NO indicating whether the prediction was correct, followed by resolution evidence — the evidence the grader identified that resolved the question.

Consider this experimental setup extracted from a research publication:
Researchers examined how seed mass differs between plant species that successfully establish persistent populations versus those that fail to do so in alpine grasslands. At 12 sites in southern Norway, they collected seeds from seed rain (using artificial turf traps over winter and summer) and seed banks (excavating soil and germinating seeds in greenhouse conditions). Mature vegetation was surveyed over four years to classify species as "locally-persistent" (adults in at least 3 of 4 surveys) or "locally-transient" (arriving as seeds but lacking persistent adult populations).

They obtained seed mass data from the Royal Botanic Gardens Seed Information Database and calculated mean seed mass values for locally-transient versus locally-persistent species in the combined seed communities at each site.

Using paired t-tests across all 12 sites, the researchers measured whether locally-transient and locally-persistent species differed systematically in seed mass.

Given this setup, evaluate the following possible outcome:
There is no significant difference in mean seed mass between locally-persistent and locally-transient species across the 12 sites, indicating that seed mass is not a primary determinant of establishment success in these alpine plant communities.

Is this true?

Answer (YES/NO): NO